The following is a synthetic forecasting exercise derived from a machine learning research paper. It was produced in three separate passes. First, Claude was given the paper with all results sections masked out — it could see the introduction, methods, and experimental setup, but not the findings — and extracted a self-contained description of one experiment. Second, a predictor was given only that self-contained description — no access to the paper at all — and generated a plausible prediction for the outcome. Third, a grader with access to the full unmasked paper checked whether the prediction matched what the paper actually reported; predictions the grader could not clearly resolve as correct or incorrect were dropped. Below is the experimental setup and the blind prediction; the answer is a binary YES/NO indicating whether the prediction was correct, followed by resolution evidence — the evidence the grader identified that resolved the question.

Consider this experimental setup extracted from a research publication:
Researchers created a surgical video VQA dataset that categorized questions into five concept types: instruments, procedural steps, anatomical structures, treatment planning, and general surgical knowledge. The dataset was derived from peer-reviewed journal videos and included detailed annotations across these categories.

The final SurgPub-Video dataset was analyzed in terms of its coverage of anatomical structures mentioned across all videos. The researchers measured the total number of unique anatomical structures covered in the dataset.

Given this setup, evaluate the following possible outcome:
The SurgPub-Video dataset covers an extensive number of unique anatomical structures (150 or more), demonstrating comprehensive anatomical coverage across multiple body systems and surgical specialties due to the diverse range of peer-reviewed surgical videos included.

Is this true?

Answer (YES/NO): YES